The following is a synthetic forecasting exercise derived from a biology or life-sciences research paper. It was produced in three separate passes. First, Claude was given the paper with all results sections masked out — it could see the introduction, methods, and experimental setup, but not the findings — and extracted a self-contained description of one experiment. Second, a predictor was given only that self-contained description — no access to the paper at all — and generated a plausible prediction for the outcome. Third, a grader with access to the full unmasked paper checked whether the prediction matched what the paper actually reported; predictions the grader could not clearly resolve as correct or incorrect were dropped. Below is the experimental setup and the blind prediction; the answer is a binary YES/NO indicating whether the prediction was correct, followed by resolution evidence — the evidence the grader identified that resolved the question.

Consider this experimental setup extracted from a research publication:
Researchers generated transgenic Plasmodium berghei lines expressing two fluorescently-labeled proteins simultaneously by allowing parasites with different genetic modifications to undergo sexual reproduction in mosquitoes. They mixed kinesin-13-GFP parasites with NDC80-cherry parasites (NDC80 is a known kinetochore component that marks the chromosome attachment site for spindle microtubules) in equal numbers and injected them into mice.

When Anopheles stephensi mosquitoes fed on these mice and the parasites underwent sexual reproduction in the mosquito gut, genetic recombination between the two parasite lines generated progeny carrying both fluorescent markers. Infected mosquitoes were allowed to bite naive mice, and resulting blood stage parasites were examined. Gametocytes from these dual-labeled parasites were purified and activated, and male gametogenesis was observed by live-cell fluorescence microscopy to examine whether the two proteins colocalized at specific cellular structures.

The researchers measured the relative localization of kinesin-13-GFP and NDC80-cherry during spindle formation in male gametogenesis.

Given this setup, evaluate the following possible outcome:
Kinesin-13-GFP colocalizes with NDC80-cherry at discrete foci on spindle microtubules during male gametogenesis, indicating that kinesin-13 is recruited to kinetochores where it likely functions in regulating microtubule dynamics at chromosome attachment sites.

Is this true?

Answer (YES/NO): YES